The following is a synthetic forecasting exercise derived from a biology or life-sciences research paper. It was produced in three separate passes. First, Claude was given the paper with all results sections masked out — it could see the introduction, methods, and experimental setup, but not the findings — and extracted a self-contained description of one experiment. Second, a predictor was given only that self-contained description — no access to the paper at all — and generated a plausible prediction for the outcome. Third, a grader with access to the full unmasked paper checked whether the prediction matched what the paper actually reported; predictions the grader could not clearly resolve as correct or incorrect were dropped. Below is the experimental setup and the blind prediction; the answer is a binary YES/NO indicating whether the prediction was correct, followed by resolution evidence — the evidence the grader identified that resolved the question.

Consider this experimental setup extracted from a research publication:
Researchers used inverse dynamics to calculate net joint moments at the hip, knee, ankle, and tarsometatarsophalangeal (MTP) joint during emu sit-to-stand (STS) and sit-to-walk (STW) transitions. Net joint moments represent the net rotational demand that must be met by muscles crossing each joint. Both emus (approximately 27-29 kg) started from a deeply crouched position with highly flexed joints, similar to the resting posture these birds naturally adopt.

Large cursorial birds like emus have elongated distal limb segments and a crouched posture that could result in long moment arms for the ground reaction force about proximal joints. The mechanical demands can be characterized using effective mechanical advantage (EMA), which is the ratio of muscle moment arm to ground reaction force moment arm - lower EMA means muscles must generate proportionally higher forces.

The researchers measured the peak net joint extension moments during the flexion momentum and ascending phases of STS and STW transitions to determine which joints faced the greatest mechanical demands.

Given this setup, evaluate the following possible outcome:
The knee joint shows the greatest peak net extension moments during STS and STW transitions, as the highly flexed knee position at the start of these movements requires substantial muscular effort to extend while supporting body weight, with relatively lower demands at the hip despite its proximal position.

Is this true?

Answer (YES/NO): NO